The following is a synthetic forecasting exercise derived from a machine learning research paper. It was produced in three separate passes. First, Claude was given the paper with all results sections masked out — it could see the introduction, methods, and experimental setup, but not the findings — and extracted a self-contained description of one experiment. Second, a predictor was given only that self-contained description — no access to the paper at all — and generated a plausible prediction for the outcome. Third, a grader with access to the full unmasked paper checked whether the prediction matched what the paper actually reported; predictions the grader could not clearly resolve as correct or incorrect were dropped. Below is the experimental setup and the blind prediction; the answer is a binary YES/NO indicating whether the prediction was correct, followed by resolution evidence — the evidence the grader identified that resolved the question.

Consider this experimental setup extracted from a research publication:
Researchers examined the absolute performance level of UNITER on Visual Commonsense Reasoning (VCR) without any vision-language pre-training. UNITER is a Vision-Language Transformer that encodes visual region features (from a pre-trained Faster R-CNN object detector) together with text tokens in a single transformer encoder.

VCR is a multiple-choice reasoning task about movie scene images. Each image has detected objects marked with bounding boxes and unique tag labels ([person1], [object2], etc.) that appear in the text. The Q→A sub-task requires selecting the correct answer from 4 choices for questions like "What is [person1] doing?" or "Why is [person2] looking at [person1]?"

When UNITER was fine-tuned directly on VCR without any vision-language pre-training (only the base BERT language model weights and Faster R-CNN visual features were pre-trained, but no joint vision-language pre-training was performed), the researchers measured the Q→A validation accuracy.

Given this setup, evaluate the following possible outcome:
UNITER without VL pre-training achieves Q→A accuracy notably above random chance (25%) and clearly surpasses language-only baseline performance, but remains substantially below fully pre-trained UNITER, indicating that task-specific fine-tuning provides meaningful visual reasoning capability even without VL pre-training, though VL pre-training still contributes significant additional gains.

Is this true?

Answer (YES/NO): NO